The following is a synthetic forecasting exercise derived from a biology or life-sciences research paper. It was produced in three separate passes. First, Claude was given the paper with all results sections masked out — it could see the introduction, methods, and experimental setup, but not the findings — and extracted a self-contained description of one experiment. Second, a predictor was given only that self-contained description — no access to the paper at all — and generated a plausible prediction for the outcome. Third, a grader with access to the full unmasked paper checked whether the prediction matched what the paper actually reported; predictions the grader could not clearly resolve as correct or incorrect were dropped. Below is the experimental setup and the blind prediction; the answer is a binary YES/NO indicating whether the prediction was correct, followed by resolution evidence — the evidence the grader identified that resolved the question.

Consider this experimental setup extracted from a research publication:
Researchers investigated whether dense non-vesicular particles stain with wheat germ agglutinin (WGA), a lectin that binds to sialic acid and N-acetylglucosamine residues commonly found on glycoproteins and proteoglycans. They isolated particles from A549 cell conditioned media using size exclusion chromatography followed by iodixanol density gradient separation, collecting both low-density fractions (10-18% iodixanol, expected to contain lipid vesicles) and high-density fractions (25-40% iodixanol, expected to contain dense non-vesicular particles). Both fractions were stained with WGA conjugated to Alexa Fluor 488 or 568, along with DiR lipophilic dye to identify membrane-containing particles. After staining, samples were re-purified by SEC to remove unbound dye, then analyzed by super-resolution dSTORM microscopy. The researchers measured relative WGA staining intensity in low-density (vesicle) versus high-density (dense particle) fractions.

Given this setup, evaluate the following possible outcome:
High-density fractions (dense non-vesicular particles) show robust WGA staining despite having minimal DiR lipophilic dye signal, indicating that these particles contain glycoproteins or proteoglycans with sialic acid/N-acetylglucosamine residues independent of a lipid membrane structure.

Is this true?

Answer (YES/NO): YES